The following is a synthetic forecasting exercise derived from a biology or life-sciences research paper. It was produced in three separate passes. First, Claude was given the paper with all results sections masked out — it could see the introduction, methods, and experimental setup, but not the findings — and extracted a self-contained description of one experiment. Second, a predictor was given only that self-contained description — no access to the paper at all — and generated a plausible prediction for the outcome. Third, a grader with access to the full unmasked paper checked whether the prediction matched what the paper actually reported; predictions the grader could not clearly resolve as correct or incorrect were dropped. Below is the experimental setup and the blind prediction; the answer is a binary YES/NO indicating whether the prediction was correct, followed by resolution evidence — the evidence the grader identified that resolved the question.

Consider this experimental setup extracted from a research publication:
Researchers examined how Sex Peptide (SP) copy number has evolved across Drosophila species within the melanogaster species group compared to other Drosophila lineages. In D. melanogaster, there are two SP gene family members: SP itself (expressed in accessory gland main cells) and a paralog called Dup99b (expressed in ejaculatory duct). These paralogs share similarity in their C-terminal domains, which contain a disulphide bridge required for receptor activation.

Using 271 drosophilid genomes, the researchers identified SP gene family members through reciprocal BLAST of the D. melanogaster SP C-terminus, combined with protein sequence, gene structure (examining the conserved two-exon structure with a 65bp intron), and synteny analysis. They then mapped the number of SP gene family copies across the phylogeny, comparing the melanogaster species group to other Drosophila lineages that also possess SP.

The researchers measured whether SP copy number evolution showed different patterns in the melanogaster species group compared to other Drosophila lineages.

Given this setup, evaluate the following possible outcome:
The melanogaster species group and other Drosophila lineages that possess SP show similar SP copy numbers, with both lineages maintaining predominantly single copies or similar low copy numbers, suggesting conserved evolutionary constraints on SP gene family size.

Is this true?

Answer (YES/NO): NO